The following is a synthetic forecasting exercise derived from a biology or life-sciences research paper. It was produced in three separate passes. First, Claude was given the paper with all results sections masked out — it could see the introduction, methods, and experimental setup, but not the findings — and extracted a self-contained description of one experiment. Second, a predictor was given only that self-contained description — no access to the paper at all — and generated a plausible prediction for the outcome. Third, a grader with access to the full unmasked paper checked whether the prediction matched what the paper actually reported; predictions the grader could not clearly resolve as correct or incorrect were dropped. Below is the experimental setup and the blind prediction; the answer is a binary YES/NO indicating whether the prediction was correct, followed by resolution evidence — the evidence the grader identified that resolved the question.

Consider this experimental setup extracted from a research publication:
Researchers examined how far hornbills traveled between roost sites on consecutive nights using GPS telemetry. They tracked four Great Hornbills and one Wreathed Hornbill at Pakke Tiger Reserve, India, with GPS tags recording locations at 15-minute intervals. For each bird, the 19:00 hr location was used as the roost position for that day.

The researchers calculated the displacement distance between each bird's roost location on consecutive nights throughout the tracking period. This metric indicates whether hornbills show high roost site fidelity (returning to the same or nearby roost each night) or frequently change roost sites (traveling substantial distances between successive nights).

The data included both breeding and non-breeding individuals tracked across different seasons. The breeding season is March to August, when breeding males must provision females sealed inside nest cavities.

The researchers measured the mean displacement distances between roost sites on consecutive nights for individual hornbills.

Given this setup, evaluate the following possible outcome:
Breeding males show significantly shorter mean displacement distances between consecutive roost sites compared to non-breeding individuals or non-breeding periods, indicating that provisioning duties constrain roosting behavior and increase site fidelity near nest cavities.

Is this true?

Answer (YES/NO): NO